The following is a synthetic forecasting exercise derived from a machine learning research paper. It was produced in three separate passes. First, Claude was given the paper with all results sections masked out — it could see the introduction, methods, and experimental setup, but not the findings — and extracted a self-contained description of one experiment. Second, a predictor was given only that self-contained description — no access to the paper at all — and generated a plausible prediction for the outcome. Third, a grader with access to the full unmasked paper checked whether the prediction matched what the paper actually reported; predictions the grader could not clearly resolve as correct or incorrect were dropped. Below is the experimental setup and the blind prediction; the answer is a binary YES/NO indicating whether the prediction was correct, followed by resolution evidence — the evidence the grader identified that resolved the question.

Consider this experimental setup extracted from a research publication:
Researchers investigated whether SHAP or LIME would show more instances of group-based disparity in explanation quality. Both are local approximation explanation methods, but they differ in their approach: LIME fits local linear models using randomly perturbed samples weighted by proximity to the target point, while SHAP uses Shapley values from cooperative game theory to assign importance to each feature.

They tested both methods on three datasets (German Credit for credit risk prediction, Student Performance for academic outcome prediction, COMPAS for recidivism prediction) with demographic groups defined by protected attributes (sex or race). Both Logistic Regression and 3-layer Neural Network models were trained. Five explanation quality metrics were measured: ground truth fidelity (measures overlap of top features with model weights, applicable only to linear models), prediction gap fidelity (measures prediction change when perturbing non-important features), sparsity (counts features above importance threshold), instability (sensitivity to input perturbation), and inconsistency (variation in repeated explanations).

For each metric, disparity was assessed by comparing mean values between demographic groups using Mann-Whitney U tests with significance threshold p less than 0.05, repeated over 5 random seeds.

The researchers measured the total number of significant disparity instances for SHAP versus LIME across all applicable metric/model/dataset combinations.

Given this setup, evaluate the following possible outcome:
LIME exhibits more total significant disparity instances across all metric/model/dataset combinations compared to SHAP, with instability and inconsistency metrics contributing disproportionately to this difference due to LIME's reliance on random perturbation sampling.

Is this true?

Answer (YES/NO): NO